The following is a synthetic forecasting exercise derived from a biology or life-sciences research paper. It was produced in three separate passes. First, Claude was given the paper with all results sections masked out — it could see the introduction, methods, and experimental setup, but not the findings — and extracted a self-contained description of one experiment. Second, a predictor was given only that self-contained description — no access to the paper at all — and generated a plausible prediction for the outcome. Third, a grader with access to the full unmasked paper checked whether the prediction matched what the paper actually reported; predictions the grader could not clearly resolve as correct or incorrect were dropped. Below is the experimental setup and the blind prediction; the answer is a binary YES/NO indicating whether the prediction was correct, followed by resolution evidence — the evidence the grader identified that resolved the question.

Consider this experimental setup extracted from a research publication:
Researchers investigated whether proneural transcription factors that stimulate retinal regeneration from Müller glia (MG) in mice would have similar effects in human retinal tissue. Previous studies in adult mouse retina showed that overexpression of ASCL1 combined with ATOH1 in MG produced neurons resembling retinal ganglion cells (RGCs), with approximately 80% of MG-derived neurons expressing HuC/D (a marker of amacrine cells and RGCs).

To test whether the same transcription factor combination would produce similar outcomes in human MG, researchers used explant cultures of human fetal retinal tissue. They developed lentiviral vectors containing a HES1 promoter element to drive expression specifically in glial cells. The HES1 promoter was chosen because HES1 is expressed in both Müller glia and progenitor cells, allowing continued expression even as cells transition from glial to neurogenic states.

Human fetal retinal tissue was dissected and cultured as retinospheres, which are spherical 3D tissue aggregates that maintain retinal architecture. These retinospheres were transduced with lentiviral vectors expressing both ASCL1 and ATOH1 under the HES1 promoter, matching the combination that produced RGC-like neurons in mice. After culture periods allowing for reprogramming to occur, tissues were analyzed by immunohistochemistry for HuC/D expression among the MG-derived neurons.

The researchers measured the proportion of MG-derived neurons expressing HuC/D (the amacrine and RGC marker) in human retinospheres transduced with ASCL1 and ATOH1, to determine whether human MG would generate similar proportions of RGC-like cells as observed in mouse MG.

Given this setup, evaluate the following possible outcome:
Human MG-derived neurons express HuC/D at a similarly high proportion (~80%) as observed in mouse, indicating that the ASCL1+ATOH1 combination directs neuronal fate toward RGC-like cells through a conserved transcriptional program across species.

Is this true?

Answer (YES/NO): NO